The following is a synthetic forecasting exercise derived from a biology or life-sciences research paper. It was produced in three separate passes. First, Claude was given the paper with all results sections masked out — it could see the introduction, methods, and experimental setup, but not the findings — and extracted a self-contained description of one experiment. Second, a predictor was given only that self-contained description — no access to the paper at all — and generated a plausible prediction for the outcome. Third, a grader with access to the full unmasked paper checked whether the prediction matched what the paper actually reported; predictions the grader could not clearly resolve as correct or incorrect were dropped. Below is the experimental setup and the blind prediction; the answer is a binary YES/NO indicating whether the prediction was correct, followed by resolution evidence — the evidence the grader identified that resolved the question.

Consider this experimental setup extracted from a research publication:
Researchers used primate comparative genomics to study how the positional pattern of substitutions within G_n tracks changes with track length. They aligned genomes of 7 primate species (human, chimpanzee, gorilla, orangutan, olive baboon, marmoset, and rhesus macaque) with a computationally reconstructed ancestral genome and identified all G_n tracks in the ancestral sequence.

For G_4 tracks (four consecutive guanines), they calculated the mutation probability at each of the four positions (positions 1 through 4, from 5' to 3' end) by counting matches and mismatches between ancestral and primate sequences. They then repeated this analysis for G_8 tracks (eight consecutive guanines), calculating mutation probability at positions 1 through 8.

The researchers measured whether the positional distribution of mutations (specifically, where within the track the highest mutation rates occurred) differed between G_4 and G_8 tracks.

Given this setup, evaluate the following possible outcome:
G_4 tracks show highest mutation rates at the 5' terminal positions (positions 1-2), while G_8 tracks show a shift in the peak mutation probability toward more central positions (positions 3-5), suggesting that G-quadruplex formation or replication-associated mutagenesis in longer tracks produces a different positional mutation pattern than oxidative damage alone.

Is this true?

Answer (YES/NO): NO